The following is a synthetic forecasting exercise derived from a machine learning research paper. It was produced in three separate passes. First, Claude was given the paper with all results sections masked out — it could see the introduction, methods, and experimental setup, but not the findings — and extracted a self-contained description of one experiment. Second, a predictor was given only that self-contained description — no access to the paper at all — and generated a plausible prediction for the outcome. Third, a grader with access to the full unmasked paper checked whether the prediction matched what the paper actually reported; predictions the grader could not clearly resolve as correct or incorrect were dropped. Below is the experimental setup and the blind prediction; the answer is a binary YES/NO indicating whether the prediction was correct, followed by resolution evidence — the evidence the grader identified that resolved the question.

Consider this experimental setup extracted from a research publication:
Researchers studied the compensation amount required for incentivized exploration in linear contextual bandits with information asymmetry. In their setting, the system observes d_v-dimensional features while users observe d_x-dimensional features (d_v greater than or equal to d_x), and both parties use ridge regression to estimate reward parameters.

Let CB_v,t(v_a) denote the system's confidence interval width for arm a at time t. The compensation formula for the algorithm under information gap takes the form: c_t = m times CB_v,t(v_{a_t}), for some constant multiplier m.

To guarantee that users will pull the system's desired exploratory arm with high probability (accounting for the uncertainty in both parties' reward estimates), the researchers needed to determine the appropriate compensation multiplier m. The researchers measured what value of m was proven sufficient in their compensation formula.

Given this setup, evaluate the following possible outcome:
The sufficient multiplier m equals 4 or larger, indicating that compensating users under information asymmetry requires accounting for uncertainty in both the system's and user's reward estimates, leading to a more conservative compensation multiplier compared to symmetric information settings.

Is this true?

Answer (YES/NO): YES